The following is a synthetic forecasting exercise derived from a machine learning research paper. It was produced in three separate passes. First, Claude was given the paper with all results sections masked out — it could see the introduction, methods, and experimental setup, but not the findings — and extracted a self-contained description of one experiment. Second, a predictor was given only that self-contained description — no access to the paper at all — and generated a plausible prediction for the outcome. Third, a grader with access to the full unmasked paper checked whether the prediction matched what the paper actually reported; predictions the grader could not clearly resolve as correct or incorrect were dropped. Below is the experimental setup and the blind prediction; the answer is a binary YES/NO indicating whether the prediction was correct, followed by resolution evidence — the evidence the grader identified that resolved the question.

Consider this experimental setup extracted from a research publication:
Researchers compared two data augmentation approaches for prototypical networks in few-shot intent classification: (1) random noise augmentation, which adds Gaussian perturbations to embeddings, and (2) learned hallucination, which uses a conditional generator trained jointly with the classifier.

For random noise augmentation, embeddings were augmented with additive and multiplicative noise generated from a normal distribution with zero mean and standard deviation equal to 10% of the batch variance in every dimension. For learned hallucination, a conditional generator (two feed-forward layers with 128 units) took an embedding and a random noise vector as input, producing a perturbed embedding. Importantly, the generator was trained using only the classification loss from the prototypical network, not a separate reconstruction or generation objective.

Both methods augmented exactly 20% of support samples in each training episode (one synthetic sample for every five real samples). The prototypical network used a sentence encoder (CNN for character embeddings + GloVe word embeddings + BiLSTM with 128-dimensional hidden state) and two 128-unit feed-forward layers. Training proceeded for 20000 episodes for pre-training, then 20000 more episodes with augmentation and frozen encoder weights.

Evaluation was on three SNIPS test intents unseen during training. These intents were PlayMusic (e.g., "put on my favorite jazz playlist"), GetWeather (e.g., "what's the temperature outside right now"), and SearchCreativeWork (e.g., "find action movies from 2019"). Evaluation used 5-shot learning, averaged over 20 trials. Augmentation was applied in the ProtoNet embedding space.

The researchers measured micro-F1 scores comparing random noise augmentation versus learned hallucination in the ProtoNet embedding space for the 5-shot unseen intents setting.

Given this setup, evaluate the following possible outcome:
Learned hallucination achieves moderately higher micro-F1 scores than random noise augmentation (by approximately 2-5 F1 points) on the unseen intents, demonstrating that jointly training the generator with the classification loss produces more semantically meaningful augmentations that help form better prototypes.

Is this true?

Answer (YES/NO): NO